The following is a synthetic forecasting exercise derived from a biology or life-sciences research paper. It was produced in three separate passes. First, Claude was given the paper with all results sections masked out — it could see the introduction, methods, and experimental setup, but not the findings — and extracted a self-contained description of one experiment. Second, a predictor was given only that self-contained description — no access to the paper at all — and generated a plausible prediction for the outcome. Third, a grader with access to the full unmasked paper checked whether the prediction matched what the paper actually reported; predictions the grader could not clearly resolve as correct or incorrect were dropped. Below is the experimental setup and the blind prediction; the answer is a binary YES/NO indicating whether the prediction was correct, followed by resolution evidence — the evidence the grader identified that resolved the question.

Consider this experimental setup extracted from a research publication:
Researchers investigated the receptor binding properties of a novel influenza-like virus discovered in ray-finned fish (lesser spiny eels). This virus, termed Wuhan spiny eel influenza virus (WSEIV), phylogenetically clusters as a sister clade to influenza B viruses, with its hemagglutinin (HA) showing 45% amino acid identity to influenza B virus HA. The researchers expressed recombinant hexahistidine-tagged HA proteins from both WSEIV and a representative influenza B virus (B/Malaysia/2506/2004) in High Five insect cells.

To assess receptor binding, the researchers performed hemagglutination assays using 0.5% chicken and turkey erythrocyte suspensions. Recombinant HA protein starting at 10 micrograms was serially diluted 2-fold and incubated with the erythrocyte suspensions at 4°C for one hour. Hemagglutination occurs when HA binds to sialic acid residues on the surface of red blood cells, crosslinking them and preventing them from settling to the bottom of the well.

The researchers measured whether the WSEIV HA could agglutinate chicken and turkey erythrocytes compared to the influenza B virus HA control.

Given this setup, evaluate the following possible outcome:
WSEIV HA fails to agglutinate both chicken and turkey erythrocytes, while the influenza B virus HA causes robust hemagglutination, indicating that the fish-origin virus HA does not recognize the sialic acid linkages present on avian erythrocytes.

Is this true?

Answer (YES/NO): YES